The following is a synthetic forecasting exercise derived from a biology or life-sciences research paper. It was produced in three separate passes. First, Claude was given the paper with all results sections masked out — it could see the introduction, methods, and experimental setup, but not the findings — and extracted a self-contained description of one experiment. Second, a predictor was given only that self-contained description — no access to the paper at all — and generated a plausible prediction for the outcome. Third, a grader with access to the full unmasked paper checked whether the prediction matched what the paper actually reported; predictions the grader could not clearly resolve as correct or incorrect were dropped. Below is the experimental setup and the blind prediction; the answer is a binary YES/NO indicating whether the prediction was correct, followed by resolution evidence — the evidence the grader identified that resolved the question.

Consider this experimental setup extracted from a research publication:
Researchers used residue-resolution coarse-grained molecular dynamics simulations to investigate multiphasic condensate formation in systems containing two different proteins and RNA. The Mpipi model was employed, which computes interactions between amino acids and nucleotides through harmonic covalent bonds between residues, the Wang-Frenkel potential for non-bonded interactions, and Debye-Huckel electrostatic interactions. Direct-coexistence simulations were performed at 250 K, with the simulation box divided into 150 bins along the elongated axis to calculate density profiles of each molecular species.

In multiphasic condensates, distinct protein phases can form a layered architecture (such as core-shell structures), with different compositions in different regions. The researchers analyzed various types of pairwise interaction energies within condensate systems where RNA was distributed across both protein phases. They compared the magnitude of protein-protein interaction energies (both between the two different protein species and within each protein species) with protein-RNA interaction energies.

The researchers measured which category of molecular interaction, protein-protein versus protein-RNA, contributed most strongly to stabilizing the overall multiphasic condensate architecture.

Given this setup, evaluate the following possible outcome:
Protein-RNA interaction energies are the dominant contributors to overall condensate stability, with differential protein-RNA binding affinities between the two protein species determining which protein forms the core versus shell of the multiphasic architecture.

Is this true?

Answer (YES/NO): YES